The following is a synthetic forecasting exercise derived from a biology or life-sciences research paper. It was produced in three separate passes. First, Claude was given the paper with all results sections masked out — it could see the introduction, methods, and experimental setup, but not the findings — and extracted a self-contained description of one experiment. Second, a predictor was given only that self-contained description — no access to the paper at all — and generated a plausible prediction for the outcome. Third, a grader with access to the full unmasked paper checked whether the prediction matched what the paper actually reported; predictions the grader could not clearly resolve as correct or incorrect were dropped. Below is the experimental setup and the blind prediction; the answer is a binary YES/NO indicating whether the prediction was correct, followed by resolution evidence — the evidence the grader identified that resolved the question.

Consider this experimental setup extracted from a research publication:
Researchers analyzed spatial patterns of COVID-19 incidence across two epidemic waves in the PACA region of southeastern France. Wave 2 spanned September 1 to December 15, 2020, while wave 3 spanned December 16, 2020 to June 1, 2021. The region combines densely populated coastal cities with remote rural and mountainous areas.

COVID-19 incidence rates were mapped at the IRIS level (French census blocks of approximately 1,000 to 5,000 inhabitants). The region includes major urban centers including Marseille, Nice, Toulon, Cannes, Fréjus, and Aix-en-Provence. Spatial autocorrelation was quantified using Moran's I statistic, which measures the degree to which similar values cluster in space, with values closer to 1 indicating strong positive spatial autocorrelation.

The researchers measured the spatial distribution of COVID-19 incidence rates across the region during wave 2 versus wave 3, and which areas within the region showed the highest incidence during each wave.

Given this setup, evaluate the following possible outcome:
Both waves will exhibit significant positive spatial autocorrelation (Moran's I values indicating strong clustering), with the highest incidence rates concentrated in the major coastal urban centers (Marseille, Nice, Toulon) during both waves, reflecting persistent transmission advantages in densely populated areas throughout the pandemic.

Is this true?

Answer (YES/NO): NO